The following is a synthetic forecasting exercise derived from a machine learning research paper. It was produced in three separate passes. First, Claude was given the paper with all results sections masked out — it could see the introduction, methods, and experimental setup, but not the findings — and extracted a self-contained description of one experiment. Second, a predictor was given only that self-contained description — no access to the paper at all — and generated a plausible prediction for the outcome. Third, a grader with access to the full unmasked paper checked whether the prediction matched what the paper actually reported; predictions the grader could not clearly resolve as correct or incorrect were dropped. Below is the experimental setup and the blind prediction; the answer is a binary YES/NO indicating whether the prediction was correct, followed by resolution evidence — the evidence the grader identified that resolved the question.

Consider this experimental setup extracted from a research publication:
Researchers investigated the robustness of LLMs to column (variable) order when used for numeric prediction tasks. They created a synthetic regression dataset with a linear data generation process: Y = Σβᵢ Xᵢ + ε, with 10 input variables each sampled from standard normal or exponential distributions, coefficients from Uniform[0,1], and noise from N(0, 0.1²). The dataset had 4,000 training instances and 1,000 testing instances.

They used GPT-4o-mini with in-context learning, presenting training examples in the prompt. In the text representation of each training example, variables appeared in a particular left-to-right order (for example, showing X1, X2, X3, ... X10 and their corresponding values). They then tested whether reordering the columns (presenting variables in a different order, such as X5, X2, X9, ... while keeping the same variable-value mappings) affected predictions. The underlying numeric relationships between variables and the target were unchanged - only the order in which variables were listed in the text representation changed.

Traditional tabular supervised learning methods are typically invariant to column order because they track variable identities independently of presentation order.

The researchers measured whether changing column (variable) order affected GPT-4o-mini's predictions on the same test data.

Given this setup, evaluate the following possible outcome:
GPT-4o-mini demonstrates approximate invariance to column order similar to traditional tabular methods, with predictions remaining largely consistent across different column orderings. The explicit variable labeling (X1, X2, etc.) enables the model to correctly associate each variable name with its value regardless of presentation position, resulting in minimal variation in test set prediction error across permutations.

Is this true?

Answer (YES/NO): NO